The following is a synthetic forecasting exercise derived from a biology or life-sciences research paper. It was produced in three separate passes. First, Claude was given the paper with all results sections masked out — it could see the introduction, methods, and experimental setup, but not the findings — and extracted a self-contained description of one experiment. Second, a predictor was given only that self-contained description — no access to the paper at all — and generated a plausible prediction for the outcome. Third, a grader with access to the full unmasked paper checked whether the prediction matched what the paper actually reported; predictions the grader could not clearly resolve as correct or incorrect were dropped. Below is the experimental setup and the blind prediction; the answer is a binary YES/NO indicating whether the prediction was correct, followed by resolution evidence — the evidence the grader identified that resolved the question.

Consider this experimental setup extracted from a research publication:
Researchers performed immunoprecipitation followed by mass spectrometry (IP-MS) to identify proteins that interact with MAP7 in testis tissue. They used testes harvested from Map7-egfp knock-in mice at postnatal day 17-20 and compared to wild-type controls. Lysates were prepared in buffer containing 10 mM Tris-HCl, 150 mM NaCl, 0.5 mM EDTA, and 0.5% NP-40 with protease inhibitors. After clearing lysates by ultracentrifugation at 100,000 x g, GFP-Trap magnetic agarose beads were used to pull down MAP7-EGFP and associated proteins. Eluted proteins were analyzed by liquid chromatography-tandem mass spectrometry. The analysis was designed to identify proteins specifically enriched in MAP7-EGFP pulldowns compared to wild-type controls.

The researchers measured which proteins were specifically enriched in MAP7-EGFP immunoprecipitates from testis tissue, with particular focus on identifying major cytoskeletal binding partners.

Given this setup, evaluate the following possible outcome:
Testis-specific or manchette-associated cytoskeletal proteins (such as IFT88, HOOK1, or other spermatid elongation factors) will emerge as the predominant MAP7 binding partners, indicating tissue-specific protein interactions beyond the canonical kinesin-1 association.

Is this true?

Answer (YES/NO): NO